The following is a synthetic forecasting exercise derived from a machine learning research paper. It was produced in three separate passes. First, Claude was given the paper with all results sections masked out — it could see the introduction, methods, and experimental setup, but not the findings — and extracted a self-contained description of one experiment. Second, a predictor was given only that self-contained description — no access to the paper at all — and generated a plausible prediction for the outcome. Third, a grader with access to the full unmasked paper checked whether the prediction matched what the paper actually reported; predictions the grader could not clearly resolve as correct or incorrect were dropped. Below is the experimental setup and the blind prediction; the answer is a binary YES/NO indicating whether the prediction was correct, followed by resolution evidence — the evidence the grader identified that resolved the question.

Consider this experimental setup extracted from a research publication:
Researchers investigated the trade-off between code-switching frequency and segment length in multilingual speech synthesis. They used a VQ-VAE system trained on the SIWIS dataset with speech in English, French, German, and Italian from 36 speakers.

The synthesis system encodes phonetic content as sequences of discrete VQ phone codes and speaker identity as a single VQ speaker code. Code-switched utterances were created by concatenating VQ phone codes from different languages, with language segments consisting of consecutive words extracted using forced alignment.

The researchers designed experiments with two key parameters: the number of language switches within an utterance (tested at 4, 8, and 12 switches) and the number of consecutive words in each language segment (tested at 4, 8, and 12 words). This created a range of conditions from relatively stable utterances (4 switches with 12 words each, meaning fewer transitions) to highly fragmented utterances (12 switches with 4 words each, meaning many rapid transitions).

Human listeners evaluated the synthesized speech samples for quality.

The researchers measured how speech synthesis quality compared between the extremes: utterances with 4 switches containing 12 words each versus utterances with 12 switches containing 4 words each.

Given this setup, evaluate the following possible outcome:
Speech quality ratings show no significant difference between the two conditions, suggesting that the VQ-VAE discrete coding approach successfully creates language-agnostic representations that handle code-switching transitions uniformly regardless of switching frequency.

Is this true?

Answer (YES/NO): NO